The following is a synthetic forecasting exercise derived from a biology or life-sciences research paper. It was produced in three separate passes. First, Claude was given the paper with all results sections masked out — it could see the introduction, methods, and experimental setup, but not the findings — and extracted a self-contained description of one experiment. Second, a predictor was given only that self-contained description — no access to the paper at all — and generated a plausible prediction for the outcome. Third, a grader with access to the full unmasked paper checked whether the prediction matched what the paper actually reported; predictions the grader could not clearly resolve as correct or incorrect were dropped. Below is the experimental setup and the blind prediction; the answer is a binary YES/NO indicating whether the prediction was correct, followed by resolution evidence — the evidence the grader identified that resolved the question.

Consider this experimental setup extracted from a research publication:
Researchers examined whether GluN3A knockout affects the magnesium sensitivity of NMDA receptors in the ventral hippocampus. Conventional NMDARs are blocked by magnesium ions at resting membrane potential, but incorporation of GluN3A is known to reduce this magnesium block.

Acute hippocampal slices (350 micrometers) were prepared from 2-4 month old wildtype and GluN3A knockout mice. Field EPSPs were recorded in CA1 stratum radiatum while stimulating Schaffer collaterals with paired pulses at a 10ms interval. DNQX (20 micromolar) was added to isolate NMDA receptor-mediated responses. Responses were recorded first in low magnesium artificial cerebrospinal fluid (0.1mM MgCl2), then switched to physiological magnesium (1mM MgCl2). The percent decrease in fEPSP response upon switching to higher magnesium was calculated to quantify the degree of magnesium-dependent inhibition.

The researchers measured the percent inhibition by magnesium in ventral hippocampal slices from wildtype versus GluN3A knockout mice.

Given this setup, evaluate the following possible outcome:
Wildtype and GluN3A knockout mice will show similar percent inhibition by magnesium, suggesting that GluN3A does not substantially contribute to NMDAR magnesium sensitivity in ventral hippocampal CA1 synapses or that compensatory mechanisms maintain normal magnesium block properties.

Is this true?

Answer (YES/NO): NO